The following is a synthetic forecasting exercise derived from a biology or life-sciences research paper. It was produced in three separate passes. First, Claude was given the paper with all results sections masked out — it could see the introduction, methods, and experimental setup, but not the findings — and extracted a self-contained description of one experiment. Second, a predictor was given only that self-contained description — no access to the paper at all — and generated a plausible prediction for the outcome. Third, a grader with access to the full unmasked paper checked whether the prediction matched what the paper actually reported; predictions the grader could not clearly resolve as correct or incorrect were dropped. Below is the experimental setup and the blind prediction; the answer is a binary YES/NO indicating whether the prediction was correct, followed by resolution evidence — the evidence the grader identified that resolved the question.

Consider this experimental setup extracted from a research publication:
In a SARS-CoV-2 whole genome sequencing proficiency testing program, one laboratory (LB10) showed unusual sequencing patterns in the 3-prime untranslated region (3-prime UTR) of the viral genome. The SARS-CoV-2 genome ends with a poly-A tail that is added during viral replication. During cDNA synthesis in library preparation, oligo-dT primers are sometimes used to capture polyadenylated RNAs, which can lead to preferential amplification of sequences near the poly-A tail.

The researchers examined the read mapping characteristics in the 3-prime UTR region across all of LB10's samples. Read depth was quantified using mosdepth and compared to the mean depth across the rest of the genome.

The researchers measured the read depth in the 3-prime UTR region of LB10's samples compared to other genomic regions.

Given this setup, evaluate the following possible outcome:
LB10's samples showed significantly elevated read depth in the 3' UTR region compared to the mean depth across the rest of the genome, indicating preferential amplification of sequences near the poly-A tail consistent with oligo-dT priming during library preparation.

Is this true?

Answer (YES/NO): YES